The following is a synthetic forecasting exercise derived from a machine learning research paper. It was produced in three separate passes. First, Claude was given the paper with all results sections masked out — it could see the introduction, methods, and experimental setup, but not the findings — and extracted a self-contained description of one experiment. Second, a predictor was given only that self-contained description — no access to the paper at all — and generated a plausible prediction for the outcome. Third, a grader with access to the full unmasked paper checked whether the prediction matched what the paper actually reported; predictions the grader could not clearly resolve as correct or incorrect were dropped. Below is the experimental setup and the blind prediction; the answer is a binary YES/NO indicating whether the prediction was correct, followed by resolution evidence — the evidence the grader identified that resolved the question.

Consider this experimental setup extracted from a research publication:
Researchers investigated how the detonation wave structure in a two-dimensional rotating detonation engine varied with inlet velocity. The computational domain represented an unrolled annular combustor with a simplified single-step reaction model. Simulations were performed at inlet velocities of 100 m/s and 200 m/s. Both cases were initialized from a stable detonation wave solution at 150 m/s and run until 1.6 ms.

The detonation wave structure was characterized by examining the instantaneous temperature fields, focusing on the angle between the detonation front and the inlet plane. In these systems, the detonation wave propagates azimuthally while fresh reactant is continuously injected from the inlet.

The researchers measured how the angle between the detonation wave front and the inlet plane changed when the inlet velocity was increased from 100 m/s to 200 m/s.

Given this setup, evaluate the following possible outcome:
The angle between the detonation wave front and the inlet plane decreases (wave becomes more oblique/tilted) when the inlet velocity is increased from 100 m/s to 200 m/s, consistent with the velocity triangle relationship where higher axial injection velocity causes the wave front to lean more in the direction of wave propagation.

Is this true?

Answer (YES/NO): YES